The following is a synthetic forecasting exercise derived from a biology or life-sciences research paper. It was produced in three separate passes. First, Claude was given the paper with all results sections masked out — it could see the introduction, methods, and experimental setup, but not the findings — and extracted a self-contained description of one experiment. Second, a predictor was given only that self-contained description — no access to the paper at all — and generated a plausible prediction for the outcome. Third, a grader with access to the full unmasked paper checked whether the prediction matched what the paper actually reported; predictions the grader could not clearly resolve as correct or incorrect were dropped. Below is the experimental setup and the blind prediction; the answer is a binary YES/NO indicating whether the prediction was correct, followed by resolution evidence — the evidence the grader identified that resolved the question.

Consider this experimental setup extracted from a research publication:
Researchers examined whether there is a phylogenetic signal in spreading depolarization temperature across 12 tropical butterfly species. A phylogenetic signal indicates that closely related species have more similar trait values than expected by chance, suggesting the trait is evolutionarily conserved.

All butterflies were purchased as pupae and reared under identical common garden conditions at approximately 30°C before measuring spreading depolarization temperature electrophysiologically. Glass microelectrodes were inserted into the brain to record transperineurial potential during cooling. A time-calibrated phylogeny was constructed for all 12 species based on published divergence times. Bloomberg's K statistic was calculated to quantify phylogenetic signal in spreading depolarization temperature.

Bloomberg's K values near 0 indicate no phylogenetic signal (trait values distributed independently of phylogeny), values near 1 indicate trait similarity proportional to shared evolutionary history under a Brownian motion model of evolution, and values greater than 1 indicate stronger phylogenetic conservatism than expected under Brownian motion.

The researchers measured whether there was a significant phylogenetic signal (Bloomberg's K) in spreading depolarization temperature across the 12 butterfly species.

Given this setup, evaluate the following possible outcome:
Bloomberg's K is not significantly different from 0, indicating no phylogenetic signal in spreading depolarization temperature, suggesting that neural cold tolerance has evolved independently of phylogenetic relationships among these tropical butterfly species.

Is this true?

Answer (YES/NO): YES